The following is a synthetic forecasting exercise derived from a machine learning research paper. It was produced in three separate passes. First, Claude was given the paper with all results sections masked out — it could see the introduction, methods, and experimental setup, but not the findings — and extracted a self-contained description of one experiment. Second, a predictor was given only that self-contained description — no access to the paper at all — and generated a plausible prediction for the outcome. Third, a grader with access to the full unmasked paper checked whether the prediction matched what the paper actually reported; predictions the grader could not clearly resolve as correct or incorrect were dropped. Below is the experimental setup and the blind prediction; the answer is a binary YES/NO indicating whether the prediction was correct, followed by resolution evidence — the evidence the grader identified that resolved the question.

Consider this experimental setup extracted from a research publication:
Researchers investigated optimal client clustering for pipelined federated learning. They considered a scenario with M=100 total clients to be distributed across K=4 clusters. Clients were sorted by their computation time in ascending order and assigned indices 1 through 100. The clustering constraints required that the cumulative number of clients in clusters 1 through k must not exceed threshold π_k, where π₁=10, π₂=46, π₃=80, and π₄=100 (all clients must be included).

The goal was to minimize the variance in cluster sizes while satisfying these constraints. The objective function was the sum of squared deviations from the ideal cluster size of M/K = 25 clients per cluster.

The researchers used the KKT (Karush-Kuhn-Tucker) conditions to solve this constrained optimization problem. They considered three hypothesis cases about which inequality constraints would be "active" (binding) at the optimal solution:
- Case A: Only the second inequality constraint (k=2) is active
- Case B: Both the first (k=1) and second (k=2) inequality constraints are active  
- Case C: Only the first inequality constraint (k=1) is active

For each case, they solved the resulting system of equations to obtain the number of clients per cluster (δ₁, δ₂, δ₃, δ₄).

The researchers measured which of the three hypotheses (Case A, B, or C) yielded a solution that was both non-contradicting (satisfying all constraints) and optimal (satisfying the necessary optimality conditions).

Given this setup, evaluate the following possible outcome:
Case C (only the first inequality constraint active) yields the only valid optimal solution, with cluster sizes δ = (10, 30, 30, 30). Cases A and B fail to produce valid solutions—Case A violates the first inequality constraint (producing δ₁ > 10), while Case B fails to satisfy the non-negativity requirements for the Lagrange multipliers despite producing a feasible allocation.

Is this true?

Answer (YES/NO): NO